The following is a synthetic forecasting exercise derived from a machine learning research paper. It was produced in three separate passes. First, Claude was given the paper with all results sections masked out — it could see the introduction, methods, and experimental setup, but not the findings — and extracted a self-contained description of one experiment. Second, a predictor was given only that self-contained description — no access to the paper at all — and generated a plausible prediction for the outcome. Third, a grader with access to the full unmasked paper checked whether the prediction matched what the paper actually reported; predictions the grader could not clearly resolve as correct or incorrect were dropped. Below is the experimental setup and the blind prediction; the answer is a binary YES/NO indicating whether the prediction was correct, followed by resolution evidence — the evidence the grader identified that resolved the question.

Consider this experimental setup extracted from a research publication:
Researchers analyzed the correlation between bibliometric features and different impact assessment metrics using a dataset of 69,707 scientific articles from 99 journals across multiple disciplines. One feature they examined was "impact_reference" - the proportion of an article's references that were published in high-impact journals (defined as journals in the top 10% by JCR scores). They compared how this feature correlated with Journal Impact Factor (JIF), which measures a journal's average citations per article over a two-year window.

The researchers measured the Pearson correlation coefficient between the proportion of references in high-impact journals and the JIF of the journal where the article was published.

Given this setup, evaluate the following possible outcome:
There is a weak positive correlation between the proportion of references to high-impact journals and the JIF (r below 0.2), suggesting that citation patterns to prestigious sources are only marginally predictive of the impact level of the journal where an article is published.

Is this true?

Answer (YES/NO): NO